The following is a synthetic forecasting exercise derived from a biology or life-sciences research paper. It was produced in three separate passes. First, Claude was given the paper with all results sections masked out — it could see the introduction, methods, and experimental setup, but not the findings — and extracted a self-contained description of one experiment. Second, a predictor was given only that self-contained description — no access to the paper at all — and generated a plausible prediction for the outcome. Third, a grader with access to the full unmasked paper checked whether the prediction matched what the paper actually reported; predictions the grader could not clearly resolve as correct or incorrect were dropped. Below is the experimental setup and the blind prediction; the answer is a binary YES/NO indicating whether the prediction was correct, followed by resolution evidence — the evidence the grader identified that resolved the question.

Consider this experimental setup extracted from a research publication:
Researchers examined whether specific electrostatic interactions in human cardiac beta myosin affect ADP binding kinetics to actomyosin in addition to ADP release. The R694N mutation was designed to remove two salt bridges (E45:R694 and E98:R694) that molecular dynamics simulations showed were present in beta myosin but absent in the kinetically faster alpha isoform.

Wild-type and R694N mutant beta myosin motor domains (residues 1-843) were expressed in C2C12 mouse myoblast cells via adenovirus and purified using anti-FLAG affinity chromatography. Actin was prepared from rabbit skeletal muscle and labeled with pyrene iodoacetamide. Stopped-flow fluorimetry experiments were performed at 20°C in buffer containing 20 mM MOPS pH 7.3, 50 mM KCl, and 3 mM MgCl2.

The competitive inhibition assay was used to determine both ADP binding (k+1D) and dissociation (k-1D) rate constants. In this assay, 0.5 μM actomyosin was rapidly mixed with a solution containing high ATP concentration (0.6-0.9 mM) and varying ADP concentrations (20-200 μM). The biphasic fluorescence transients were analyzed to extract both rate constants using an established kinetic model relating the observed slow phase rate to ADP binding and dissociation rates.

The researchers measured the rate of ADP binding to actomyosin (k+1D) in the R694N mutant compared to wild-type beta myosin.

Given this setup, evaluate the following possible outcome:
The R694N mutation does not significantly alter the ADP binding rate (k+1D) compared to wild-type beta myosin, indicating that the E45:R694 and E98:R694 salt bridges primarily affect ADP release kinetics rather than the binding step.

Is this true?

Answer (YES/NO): YES